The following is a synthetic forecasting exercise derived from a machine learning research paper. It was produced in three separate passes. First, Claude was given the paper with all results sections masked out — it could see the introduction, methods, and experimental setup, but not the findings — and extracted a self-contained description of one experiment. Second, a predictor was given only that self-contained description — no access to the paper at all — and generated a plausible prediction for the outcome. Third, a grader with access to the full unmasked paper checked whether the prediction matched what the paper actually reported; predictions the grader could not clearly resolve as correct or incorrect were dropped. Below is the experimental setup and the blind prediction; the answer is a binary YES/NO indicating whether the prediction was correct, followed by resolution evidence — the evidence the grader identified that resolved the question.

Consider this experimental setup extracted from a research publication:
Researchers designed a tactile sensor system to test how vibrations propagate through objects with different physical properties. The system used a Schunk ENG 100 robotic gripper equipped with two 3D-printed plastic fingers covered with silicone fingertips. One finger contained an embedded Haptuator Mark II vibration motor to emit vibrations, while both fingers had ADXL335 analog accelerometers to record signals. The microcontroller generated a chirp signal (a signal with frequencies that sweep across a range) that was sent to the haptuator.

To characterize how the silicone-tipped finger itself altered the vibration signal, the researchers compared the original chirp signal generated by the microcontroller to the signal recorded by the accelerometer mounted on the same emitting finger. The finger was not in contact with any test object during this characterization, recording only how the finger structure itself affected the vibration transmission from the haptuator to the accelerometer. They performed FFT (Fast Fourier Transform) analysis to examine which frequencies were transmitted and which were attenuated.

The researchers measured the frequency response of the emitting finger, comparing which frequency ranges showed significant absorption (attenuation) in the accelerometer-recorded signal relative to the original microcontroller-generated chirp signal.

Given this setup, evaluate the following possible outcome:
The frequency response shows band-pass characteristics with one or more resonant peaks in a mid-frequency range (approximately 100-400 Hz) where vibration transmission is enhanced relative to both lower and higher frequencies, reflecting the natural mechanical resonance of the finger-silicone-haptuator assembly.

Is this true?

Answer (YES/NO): NO